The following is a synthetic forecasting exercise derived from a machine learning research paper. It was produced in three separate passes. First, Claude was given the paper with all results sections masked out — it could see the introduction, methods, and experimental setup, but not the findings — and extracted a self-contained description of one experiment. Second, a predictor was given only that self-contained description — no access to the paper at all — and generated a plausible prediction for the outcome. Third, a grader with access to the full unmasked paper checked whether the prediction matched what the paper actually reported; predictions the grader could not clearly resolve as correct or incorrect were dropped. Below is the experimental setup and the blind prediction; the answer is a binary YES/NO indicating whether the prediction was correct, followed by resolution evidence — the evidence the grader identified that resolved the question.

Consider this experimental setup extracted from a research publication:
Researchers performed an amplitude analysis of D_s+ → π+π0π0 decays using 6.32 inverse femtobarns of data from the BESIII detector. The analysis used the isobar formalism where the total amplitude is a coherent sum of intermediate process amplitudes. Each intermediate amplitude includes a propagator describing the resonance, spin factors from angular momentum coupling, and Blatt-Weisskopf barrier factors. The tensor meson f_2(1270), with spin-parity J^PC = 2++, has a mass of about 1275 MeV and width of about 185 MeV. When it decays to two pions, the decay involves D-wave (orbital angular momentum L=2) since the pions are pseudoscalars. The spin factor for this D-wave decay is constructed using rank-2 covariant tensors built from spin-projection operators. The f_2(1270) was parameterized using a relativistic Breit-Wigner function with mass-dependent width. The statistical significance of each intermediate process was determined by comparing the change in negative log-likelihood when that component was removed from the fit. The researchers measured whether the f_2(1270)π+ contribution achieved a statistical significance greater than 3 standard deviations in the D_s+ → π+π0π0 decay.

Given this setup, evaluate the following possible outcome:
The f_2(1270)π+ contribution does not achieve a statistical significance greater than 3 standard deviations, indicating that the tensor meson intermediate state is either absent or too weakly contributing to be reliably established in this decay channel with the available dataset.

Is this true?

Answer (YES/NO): NO